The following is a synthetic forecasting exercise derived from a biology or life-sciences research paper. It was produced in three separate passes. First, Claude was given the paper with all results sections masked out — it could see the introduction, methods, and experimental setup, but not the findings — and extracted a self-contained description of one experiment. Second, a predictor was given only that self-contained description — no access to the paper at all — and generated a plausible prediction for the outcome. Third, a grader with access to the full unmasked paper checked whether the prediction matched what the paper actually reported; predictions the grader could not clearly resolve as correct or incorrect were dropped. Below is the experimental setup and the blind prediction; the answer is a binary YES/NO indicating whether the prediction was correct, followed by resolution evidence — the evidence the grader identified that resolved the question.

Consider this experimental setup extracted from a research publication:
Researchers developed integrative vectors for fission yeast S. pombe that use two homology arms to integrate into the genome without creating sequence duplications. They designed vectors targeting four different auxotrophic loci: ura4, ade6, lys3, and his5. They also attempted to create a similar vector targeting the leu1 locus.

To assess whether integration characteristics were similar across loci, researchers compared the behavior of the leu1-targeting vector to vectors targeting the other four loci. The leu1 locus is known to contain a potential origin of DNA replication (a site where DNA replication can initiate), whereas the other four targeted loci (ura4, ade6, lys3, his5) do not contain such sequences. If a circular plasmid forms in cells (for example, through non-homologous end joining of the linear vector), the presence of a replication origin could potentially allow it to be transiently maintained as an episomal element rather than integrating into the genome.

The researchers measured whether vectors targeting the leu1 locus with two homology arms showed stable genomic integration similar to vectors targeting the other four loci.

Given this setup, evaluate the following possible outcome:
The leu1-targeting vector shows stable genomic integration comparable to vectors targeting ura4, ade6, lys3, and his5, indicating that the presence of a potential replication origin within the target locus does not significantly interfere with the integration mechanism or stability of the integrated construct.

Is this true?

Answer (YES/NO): NO